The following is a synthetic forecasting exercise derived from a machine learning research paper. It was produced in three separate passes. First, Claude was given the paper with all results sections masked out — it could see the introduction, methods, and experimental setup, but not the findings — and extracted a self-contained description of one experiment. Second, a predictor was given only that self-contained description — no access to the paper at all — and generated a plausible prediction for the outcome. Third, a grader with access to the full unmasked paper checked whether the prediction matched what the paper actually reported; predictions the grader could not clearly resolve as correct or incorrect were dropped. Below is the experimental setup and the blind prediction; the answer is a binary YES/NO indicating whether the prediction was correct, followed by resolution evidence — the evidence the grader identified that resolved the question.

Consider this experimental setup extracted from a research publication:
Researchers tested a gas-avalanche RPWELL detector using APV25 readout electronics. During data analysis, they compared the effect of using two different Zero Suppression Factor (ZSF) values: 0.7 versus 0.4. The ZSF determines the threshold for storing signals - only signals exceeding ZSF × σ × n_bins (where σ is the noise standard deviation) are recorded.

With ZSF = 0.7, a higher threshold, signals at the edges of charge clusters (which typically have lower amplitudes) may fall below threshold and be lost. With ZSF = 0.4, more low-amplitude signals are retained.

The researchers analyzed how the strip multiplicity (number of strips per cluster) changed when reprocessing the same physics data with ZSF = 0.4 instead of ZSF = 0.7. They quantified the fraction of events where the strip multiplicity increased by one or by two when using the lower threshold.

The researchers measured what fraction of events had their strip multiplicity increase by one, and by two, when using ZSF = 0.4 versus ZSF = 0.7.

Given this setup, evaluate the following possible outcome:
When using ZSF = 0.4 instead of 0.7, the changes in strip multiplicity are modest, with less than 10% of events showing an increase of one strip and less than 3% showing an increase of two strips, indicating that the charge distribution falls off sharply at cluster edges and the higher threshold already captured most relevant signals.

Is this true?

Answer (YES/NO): NO